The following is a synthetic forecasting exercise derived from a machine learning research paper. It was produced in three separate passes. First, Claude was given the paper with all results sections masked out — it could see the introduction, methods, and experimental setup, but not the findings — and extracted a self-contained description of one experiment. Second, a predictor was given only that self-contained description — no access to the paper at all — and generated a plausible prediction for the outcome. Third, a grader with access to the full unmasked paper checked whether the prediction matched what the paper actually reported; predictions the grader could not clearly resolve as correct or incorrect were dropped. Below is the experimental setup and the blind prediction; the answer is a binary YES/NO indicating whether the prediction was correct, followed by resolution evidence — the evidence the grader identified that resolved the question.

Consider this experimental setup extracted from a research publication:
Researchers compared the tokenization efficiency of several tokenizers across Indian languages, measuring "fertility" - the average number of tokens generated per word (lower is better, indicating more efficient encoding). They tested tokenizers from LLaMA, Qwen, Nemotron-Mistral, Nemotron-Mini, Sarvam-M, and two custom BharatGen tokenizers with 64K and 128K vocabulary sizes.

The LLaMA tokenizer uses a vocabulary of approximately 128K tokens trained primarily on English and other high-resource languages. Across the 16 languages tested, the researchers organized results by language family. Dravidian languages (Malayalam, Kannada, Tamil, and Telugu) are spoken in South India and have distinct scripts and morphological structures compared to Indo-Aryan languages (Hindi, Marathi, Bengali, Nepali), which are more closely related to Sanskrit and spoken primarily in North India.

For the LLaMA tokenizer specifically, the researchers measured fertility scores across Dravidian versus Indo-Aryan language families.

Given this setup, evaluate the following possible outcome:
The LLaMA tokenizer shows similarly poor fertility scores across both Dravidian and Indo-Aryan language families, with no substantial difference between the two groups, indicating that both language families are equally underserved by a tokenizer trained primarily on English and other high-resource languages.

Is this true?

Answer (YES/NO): NO